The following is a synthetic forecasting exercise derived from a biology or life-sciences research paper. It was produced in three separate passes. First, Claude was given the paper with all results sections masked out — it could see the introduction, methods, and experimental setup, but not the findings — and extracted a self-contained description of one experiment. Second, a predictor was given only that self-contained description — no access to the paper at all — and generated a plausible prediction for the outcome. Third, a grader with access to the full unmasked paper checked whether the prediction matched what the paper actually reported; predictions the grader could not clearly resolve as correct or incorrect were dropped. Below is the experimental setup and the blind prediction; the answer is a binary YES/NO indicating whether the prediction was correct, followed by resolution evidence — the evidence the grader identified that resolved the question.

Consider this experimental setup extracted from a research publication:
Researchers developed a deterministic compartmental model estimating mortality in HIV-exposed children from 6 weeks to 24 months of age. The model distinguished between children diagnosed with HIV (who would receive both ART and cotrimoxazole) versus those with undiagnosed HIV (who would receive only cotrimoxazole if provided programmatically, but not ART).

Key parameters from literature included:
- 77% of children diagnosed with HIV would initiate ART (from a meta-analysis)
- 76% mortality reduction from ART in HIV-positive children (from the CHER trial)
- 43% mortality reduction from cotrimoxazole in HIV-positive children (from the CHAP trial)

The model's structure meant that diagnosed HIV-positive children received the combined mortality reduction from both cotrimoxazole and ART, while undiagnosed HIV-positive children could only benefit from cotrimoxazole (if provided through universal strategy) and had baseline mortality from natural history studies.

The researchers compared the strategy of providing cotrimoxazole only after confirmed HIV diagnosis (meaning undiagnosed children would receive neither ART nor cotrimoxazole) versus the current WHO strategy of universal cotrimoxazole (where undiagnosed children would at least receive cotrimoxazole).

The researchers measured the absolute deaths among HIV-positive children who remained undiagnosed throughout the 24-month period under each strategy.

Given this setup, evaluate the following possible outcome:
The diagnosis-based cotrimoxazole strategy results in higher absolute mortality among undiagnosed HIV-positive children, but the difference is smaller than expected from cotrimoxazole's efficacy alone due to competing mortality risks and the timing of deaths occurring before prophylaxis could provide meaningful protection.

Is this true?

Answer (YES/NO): NO